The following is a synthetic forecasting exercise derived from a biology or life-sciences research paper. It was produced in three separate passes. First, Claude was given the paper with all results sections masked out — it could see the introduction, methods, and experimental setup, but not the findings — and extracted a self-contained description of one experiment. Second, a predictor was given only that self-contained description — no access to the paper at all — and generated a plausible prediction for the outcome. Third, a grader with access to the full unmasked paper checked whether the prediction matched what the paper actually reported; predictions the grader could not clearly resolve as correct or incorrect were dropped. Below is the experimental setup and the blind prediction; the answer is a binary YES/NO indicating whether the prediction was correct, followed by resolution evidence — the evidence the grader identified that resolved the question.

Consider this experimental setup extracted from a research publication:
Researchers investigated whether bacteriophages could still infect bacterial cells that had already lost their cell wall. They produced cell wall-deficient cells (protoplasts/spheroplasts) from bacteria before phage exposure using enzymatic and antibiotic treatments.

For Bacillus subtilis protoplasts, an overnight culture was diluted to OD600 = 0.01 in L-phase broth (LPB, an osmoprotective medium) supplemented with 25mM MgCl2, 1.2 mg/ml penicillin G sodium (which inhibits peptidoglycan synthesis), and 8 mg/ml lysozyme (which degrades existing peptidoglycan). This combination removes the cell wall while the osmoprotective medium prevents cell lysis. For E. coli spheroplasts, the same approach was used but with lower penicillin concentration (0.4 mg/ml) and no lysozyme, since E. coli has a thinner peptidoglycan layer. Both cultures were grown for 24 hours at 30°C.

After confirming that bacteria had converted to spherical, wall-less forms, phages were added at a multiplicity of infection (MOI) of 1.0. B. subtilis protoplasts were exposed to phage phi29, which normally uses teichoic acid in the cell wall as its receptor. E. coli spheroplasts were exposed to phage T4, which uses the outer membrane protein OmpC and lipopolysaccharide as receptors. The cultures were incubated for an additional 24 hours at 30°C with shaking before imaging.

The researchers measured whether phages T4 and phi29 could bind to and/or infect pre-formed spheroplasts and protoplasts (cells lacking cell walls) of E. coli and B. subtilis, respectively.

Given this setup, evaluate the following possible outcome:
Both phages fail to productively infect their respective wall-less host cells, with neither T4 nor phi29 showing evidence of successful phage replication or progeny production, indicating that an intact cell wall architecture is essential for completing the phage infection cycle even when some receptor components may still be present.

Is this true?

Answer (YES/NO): NO